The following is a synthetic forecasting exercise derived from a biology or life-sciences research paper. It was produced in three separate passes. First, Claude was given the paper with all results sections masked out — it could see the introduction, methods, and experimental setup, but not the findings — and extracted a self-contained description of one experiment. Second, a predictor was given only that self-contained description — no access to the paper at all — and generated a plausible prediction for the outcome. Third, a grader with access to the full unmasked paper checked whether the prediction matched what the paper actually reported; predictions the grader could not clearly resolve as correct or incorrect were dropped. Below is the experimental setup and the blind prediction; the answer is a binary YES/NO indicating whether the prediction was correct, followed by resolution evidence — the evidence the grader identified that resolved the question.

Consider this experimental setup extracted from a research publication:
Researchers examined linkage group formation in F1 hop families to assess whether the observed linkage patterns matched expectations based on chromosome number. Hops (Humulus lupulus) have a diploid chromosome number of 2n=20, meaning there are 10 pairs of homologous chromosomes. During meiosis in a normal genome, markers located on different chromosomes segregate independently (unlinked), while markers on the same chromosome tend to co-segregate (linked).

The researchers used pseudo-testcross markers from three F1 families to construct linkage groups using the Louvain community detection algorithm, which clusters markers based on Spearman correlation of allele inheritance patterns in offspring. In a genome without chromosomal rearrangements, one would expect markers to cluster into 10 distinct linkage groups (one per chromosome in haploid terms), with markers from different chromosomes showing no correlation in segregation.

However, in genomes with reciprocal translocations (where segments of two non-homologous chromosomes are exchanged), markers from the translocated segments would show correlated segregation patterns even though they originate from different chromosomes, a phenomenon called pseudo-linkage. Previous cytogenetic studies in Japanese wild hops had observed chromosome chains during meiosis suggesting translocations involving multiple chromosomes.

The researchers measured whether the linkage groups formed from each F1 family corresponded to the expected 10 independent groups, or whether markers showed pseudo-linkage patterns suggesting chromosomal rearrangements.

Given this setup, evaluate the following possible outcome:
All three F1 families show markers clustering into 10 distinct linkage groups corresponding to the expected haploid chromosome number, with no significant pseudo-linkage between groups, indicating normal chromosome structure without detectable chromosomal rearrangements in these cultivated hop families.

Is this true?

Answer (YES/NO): NO